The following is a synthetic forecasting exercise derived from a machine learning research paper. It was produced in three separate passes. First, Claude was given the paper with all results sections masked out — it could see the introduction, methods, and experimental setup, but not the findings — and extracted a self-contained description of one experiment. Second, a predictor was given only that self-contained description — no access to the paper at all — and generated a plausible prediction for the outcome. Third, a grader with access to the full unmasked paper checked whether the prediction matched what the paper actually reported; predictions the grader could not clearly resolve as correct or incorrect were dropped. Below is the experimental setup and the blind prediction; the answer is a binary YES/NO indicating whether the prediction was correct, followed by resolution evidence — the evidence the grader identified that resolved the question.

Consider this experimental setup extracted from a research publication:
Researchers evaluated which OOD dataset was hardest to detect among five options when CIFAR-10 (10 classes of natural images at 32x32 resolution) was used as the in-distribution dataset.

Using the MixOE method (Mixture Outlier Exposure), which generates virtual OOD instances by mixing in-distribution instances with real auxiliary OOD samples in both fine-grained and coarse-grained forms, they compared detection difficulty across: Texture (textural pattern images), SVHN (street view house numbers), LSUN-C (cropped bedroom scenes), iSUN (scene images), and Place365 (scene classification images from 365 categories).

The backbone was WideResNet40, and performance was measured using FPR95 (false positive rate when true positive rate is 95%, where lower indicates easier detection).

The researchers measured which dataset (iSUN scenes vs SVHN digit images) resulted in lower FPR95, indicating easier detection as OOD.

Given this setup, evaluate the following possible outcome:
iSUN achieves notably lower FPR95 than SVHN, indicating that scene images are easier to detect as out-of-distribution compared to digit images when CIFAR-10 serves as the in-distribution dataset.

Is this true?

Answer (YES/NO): NO